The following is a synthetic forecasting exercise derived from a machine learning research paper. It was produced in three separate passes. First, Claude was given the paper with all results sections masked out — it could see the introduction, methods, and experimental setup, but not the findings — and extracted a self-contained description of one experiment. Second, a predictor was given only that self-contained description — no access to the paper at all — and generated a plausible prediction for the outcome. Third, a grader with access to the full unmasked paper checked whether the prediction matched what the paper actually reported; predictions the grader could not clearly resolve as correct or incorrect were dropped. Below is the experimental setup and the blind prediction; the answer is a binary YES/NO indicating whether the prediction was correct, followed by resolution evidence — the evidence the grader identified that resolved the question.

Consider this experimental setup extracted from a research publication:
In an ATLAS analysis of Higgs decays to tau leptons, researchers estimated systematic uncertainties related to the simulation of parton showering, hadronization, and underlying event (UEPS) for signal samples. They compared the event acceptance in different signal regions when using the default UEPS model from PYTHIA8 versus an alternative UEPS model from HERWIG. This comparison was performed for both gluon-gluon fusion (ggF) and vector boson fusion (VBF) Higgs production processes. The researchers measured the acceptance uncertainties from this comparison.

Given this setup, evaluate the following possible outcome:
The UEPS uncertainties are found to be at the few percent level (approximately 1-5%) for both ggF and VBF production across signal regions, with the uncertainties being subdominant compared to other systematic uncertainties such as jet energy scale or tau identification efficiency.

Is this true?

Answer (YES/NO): NO